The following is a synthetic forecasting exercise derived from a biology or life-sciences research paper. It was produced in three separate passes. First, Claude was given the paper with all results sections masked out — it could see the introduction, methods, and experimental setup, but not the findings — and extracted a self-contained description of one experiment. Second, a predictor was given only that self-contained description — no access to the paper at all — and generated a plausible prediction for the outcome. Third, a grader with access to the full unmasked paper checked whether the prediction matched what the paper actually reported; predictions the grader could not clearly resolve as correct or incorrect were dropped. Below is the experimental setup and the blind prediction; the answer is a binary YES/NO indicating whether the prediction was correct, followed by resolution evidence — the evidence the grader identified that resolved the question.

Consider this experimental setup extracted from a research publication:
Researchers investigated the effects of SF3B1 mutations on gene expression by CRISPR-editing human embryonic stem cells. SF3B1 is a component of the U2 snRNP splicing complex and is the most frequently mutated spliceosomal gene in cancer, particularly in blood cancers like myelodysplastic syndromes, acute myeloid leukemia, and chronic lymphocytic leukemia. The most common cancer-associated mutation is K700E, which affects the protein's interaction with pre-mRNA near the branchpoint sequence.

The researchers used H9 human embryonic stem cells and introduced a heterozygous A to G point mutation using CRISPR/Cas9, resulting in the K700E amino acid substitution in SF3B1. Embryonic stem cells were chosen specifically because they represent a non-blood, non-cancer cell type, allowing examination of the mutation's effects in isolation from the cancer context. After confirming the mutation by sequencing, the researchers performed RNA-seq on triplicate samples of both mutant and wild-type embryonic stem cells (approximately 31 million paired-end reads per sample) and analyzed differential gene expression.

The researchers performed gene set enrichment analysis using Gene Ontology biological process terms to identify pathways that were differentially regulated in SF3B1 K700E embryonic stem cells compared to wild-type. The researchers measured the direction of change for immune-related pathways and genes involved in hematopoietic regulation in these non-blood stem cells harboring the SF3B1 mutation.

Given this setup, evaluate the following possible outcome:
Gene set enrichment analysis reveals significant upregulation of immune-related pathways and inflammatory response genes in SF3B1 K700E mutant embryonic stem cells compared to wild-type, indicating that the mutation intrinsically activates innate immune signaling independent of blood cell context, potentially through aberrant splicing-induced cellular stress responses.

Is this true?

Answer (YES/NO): YES